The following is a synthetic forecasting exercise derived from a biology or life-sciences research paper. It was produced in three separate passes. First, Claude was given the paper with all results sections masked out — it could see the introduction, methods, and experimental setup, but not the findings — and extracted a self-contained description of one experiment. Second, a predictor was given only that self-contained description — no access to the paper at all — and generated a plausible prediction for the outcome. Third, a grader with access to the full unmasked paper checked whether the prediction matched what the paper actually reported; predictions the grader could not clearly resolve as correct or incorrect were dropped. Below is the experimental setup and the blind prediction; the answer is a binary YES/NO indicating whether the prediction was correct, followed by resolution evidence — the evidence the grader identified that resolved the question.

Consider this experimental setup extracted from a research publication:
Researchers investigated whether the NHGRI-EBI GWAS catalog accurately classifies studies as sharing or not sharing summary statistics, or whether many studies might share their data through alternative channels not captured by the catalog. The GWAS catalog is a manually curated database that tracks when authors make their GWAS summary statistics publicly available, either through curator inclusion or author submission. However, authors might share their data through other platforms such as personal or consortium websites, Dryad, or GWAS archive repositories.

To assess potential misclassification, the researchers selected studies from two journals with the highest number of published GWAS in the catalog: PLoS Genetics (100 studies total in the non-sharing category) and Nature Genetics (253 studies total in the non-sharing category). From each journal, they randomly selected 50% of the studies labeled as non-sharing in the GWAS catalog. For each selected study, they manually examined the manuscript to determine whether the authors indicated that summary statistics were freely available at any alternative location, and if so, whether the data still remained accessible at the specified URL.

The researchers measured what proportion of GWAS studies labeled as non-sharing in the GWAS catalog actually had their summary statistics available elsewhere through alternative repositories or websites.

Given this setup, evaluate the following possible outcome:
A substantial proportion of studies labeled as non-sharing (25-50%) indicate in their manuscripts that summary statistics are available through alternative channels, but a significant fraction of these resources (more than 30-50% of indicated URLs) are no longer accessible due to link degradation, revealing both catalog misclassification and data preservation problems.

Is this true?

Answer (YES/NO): NO